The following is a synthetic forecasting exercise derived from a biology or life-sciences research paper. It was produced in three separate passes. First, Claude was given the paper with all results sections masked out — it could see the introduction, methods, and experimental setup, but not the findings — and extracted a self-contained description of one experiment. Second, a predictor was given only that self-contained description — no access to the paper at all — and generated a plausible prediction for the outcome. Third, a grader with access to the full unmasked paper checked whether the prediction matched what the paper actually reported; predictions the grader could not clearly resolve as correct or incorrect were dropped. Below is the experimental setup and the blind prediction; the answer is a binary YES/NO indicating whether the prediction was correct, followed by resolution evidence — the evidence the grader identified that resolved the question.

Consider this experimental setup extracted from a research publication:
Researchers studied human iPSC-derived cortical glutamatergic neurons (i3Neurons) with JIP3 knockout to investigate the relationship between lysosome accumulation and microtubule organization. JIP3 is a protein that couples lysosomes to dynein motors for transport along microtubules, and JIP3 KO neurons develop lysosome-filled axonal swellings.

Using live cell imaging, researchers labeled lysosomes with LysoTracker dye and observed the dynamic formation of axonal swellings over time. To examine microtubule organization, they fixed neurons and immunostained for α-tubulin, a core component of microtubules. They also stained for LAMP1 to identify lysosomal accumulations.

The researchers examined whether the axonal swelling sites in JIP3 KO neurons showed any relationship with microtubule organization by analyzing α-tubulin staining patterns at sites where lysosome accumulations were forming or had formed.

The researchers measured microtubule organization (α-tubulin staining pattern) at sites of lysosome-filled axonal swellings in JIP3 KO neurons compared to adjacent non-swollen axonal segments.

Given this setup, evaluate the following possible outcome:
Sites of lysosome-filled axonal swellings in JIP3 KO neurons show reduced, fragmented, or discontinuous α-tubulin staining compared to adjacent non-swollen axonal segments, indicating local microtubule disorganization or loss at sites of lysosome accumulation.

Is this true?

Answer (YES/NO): NO